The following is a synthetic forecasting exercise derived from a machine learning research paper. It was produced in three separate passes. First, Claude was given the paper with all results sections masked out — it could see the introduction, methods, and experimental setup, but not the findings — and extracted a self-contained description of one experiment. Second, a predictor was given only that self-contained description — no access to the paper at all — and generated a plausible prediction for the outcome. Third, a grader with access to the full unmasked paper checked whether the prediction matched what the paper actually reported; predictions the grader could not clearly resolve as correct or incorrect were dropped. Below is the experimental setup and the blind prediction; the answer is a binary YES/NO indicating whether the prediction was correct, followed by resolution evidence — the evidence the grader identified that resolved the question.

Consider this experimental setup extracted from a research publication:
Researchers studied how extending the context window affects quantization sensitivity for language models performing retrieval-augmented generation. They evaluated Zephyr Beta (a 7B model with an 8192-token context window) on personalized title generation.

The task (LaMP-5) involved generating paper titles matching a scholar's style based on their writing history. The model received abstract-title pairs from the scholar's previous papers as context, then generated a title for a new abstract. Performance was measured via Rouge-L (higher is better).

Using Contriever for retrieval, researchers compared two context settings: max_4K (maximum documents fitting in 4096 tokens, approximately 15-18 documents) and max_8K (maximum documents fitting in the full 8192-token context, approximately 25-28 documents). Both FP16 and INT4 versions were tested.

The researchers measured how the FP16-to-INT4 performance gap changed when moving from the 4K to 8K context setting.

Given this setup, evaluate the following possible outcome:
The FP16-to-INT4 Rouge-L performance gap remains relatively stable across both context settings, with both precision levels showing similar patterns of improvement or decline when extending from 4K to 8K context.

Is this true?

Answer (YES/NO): NO